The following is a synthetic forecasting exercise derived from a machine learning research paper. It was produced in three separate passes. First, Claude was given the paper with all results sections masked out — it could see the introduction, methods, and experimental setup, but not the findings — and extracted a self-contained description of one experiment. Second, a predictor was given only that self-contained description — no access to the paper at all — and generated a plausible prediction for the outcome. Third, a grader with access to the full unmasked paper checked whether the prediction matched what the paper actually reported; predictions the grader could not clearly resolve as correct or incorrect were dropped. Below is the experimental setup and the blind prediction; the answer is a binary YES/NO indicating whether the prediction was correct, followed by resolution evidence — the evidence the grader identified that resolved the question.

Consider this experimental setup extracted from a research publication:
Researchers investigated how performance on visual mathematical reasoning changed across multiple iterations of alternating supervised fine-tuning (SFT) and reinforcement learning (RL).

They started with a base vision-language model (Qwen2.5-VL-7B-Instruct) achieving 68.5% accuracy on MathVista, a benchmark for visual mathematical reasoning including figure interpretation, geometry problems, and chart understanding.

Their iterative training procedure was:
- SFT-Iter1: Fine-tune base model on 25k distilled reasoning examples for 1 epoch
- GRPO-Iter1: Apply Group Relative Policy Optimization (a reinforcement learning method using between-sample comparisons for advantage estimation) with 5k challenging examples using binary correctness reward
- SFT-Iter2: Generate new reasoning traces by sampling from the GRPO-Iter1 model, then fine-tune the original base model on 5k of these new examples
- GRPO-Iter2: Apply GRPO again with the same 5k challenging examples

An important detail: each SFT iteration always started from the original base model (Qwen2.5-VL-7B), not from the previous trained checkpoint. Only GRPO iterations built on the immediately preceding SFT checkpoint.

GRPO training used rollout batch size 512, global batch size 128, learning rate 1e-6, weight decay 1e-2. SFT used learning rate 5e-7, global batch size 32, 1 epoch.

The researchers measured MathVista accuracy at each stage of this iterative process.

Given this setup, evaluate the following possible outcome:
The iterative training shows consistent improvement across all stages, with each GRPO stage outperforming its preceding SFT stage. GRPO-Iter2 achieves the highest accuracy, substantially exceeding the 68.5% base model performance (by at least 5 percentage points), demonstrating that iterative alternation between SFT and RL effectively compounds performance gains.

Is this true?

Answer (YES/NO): NO